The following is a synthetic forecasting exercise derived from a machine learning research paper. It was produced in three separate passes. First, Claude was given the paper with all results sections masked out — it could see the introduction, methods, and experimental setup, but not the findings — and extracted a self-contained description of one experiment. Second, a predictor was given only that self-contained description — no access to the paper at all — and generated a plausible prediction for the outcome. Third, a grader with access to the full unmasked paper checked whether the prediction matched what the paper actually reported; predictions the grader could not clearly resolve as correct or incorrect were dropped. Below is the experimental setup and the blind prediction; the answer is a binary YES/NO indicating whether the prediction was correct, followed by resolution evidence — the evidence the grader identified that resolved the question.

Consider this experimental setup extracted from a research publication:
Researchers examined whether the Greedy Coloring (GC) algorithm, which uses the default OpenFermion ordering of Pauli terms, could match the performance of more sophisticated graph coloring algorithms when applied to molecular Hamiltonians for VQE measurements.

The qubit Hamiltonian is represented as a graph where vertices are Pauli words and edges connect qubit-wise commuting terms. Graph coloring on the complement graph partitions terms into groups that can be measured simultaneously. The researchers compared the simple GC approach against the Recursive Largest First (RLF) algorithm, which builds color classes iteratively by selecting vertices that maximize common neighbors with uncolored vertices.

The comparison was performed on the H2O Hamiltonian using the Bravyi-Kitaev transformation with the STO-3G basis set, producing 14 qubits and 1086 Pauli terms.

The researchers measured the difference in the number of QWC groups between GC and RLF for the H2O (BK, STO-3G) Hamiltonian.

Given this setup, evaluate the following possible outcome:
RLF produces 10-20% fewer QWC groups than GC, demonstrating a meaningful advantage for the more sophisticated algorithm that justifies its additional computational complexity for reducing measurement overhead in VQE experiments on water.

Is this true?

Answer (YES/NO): NO